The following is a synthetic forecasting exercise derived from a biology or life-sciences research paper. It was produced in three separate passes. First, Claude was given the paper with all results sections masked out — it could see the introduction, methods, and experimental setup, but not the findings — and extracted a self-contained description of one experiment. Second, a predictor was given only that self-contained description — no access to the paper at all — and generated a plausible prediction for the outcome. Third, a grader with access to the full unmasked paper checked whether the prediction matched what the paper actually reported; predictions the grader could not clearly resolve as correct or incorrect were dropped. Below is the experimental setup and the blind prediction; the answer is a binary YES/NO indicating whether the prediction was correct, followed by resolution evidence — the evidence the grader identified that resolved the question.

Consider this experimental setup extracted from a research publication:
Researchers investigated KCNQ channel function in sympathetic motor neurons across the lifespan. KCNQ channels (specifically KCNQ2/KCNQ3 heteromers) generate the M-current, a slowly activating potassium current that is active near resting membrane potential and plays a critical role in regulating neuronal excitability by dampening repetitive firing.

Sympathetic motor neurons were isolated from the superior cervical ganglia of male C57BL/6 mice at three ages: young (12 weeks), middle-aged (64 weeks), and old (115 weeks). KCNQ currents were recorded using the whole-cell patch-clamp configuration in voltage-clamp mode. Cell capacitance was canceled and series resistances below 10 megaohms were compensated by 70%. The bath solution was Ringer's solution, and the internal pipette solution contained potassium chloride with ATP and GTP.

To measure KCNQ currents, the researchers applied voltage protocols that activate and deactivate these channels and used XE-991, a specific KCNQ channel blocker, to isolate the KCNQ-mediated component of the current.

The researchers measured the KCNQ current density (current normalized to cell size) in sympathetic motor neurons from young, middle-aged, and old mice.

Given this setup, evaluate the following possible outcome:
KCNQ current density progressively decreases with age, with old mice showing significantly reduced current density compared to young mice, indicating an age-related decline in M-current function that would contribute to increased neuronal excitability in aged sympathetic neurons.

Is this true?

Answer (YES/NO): YES